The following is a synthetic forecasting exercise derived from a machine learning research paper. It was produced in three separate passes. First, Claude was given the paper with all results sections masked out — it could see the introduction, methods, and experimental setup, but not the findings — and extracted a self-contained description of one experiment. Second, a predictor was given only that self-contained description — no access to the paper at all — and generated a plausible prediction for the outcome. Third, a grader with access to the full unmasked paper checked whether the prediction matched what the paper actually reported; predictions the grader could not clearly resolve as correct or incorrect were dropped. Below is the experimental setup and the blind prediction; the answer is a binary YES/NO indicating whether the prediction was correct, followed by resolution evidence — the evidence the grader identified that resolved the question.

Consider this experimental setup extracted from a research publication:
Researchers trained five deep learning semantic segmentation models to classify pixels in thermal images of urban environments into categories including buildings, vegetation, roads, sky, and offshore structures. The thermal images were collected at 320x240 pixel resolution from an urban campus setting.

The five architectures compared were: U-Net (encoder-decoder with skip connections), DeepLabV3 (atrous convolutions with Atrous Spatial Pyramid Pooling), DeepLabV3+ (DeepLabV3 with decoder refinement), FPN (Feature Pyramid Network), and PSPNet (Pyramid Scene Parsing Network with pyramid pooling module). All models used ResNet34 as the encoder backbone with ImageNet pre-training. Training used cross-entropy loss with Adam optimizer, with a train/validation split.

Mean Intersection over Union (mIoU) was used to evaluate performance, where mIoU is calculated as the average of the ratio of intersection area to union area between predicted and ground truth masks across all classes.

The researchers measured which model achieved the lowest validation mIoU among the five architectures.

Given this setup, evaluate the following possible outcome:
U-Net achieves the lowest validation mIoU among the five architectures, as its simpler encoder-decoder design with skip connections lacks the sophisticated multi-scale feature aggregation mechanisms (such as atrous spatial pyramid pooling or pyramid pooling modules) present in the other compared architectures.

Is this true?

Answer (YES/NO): NO